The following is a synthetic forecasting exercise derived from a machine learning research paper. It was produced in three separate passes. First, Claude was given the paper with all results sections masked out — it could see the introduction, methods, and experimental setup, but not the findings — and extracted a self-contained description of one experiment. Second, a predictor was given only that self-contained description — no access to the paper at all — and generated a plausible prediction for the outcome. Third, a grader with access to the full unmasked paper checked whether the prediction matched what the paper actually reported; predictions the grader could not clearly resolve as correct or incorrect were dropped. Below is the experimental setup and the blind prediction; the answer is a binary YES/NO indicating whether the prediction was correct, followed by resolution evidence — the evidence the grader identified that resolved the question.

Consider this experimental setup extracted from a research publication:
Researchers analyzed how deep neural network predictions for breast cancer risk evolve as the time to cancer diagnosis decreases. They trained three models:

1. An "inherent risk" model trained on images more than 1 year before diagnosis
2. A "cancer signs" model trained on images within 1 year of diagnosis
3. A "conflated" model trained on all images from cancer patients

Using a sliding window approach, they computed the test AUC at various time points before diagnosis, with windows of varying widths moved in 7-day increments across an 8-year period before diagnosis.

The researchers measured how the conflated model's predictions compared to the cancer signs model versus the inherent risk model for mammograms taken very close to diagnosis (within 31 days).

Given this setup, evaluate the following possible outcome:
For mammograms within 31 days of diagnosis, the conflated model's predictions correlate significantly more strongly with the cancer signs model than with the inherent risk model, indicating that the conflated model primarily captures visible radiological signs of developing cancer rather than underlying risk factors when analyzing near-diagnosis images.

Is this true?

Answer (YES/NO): YES